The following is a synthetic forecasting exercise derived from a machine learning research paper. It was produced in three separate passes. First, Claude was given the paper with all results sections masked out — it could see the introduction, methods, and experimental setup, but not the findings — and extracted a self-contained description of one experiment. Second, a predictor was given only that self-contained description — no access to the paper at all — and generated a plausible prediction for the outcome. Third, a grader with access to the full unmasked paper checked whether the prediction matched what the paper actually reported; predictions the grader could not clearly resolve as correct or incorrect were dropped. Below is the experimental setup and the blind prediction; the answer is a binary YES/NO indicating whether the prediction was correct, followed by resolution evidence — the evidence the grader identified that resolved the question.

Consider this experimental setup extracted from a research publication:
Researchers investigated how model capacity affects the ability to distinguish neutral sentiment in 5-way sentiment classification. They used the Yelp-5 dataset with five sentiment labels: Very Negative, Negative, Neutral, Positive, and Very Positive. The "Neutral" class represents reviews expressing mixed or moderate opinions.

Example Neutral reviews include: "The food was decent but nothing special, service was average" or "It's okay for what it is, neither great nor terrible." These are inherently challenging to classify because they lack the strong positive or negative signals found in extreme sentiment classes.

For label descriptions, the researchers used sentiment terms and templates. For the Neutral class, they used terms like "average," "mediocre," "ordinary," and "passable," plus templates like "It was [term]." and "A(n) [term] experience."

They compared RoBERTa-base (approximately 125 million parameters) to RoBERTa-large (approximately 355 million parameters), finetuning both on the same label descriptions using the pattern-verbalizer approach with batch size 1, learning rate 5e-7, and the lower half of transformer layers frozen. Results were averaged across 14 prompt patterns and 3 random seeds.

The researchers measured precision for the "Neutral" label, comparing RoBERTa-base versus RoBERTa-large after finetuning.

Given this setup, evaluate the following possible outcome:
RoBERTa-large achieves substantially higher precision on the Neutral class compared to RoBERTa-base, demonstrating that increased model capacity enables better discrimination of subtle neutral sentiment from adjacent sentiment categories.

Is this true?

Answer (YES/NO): YES